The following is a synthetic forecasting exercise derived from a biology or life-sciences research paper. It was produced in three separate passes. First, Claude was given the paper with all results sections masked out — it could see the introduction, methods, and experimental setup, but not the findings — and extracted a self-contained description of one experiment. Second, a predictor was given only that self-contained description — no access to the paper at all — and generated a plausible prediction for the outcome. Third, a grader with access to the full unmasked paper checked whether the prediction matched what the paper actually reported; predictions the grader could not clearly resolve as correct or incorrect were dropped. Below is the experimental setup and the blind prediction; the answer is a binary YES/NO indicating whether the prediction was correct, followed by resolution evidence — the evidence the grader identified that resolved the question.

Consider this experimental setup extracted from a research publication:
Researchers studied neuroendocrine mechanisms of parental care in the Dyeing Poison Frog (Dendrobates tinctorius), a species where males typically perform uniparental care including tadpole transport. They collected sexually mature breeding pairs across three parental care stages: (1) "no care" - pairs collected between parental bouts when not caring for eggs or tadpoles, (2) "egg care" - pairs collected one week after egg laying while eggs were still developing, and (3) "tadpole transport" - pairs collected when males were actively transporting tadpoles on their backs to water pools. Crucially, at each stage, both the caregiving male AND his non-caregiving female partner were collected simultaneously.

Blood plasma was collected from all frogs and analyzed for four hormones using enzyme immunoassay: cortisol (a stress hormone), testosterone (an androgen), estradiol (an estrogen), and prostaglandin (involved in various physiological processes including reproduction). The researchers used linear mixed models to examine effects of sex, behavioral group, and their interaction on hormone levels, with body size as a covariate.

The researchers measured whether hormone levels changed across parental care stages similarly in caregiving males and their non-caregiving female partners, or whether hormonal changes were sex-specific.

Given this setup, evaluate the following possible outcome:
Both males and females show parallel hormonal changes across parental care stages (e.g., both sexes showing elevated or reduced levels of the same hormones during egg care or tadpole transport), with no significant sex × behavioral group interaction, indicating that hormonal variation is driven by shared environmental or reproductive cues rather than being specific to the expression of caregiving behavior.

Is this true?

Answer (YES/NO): YES